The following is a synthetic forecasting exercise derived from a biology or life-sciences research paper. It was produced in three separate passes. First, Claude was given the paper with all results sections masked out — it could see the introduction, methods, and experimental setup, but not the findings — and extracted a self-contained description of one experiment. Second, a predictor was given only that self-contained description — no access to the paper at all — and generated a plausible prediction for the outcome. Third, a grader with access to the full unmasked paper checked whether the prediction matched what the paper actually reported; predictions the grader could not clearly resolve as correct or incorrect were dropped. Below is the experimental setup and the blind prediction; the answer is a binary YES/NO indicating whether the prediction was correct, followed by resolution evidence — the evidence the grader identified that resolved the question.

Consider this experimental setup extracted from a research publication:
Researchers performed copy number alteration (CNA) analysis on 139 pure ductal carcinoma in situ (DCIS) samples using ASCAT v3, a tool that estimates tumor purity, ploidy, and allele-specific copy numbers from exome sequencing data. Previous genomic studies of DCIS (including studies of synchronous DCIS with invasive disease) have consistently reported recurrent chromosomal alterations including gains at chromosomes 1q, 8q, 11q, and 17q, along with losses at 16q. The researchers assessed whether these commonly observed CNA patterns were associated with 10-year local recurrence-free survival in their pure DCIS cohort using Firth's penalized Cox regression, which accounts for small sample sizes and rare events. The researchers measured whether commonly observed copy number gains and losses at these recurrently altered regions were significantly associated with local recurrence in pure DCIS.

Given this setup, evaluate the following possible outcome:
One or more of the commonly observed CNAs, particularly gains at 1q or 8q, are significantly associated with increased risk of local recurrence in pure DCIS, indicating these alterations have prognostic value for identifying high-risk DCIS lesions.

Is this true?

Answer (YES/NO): NO